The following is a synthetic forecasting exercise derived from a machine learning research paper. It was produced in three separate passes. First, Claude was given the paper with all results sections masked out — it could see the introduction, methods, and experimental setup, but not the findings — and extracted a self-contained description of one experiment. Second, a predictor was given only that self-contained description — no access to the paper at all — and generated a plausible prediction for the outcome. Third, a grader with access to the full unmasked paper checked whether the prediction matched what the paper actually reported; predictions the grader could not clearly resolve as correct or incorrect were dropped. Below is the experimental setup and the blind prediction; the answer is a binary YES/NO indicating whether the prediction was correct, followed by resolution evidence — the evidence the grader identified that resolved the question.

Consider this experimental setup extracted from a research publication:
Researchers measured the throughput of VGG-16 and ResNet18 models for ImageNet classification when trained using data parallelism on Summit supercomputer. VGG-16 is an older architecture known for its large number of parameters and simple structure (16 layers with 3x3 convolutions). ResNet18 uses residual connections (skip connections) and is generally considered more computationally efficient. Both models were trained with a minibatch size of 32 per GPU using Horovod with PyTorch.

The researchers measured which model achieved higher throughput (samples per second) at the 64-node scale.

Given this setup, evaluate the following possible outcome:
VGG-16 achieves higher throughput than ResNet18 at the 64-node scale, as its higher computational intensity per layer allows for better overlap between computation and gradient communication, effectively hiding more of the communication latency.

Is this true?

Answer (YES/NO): NO